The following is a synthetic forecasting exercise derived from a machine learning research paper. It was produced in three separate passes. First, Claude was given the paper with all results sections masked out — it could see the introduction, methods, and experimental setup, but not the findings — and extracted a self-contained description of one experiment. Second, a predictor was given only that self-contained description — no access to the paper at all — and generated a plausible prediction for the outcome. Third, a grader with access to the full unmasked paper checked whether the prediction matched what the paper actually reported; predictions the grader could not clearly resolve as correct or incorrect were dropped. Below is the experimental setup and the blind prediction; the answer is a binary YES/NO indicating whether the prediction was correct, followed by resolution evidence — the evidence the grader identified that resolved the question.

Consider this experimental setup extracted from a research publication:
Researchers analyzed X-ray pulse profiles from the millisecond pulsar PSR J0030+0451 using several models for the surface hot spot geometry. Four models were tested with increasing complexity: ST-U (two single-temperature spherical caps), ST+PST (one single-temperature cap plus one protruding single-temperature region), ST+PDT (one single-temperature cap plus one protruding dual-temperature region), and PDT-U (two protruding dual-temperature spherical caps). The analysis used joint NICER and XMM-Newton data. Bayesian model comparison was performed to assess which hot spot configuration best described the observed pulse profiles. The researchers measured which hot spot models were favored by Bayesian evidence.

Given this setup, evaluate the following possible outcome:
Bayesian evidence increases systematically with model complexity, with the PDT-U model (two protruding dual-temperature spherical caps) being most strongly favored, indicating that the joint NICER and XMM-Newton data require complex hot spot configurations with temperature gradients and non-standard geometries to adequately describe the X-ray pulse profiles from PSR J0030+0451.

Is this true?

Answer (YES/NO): NO